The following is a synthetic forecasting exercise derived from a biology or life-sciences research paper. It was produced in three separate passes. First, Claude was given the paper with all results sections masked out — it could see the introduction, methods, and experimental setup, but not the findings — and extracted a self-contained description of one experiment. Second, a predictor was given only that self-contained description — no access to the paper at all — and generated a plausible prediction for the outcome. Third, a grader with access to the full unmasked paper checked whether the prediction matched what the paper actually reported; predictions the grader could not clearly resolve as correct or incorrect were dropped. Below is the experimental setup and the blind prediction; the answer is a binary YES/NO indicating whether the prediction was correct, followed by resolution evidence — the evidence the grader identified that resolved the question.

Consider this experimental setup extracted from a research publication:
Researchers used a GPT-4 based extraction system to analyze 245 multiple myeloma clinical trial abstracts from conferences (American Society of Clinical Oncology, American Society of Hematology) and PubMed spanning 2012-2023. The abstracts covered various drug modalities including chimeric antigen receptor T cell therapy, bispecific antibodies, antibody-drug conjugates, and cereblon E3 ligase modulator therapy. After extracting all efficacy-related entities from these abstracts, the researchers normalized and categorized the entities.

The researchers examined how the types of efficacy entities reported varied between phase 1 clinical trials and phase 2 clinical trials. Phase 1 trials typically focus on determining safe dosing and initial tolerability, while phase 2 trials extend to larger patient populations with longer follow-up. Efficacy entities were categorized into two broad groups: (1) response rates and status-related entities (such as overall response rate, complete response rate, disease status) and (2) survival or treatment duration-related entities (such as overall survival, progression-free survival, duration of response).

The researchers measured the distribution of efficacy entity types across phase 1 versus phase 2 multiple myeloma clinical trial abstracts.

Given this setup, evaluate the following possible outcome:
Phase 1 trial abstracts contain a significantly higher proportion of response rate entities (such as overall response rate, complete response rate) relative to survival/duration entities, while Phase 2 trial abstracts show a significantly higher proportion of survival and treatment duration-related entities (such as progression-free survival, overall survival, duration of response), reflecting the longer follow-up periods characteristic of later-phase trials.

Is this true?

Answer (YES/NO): YES